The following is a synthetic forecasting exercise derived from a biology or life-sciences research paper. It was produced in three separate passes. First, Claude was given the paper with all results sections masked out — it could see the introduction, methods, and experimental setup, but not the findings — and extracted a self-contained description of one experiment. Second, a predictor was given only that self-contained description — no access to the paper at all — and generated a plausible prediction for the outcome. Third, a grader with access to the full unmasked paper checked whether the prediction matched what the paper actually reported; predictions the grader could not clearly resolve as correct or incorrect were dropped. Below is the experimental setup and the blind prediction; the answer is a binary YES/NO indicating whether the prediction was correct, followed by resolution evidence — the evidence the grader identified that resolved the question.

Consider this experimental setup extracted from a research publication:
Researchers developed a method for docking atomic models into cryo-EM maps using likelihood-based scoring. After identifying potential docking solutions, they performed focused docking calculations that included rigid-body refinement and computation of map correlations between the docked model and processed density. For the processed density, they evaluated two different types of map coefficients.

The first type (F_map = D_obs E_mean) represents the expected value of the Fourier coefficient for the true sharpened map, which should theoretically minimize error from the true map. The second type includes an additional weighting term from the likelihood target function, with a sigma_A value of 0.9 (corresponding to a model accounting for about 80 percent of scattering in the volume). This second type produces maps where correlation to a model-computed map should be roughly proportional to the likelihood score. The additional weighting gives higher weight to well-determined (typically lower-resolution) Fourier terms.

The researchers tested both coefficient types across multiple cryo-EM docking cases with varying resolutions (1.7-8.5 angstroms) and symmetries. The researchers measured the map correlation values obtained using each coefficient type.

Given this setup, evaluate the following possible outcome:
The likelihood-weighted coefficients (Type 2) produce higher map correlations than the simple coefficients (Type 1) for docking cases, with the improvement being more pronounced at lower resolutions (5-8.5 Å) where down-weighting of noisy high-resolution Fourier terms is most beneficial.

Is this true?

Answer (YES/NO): NO